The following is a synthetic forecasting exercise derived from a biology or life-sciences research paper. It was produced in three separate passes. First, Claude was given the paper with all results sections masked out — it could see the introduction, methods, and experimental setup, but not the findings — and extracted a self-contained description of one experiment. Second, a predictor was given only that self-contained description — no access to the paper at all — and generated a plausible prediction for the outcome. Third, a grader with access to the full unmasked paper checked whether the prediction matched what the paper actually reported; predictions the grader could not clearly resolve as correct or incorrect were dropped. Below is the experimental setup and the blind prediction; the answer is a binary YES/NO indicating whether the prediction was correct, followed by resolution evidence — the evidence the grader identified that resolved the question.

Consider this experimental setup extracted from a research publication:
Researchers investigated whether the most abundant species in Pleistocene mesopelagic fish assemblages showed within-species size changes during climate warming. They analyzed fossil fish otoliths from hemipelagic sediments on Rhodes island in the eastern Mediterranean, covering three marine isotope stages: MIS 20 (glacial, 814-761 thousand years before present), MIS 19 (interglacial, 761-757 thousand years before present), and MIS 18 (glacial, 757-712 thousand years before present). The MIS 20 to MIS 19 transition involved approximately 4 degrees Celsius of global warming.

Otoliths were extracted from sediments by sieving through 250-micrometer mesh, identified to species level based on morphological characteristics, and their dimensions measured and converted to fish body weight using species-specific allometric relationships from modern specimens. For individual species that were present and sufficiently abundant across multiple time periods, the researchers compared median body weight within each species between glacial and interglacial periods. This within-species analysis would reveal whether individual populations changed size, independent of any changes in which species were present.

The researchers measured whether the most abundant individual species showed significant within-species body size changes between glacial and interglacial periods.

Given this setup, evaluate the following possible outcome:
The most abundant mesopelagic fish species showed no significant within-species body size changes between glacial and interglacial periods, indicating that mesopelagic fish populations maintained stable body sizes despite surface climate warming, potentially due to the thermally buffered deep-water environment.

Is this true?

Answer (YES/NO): NO